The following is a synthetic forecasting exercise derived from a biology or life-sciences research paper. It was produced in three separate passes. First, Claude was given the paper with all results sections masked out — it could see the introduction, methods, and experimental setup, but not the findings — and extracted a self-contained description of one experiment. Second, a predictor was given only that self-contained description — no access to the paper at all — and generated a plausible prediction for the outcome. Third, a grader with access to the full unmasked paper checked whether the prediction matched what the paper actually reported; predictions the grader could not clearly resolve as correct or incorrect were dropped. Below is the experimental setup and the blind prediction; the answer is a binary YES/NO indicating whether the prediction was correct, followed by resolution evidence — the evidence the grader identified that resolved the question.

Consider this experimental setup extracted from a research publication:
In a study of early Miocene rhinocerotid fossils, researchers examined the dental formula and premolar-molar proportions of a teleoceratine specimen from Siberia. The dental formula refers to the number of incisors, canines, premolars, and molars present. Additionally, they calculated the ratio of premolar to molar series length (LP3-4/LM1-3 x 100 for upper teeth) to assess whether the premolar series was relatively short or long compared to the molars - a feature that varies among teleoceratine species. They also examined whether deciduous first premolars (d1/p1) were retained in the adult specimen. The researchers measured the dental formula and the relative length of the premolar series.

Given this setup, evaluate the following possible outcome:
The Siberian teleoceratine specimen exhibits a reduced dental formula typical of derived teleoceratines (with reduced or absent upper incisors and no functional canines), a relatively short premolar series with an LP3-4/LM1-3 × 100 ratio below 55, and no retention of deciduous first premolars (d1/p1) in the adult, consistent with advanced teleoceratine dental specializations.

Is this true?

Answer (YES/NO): YES